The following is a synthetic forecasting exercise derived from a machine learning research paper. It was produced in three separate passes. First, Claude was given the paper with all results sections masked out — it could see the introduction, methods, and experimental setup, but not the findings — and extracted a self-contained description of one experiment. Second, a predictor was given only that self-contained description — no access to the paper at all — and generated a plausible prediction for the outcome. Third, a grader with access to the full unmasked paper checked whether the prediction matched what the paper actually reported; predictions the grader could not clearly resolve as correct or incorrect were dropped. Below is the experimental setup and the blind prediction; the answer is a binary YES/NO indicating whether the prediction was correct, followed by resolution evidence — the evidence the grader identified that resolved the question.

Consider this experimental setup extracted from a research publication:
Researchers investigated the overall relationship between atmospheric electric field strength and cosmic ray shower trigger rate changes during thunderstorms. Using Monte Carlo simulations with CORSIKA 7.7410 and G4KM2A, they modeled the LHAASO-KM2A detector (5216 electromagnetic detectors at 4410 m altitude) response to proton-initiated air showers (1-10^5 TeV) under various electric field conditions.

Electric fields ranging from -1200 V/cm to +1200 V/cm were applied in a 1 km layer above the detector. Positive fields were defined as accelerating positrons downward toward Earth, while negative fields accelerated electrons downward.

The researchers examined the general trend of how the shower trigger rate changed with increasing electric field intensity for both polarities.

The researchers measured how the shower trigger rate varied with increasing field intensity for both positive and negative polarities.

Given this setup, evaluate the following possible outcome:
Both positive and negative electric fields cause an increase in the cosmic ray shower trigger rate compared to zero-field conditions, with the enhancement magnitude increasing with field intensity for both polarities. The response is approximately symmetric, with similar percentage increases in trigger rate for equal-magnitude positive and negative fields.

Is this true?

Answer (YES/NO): NO